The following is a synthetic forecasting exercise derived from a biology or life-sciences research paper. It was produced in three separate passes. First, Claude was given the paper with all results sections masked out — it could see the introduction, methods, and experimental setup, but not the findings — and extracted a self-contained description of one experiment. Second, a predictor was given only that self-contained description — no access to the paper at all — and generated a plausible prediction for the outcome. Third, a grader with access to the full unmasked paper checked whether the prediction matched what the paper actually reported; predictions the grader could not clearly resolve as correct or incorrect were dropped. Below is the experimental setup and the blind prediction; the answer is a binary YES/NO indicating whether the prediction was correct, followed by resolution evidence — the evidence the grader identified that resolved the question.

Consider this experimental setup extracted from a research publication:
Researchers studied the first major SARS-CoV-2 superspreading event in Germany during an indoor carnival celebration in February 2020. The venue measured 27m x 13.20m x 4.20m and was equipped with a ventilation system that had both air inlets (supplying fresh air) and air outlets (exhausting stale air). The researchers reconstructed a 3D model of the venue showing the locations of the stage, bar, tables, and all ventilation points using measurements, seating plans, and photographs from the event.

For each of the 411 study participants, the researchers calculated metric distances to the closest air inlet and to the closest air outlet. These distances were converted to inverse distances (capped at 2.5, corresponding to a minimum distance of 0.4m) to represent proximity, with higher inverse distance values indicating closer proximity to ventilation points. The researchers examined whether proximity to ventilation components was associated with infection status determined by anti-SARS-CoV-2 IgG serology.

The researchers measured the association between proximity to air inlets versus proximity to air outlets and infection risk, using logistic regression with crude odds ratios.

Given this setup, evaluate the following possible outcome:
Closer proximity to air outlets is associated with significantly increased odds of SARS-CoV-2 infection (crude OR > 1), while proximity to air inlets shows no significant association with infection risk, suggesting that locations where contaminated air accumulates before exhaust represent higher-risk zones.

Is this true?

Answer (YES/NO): NO